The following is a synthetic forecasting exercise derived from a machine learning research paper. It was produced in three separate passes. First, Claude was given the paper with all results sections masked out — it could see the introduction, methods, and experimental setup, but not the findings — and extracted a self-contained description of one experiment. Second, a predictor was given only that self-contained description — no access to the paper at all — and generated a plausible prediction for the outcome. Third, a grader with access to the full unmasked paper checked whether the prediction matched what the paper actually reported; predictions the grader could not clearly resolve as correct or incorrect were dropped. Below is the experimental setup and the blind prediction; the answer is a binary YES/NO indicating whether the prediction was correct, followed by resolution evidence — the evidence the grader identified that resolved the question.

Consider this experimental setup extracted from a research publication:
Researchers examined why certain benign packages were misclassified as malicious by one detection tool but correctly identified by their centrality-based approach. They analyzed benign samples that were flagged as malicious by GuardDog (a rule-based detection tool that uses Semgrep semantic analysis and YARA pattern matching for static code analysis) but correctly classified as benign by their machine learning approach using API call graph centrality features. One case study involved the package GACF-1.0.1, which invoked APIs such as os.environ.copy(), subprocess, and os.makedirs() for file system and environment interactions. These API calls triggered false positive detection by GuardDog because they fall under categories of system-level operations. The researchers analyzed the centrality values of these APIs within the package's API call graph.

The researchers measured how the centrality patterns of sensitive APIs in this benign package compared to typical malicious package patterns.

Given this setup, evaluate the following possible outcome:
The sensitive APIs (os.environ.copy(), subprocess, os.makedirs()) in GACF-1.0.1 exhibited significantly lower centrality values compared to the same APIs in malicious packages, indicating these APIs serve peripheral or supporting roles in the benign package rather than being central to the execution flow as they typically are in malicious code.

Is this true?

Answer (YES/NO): NO